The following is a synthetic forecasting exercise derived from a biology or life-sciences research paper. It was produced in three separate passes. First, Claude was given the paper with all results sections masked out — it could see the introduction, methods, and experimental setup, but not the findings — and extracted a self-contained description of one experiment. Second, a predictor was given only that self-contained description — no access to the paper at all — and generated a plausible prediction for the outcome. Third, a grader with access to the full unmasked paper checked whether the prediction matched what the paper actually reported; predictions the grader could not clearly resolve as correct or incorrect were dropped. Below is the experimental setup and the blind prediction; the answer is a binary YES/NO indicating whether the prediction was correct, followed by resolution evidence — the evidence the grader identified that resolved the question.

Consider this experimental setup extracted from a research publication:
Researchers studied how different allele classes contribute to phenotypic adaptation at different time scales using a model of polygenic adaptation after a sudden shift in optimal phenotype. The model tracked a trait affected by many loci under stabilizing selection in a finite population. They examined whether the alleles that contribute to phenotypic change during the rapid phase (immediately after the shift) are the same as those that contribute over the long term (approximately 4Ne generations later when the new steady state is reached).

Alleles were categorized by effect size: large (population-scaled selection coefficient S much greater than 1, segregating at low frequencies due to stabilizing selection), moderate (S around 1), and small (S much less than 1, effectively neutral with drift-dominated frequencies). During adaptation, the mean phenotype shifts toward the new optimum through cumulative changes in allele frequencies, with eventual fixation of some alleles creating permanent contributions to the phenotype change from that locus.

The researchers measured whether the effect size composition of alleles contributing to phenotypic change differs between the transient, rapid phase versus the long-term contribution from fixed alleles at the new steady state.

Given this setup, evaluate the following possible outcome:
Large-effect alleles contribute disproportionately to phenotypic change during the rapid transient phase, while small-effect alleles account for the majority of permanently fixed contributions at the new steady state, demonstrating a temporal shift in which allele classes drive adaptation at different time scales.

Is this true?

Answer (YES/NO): NO